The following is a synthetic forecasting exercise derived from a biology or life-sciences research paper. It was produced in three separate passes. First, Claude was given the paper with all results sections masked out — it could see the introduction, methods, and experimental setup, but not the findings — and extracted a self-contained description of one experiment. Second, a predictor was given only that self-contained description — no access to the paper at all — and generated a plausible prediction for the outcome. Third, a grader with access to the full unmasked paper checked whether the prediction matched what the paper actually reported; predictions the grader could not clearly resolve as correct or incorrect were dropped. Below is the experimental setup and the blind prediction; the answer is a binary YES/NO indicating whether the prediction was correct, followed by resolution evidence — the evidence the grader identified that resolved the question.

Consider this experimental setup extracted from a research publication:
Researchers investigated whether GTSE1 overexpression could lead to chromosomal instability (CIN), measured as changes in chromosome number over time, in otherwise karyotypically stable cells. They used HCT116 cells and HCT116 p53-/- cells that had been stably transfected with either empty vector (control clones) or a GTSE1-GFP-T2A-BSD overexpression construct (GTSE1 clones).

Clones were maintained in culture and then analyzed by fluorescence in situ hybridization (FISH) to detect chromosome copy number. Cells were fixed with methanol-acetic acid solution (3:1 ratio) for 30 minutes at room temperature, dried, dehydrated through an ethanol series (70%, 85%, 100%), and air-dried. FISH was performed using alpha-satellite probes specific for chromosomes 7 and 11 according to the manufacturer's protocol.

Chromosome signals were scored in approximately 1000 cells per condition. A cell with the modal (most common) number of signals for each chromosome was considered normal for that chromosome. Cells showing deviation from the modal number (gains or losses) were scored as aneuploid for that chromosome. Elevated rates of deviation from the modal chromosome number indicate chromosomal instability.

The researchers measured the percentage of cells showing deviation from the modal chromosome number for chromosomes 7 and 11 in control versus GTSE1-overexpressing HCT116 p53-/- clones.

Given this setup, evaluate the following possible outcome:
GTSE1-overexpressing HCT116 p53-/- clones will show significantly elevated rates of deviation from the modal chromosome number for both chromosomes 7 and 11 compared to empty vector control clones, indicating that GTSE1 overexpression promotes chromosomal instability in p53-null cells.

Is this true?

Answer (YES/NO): YES